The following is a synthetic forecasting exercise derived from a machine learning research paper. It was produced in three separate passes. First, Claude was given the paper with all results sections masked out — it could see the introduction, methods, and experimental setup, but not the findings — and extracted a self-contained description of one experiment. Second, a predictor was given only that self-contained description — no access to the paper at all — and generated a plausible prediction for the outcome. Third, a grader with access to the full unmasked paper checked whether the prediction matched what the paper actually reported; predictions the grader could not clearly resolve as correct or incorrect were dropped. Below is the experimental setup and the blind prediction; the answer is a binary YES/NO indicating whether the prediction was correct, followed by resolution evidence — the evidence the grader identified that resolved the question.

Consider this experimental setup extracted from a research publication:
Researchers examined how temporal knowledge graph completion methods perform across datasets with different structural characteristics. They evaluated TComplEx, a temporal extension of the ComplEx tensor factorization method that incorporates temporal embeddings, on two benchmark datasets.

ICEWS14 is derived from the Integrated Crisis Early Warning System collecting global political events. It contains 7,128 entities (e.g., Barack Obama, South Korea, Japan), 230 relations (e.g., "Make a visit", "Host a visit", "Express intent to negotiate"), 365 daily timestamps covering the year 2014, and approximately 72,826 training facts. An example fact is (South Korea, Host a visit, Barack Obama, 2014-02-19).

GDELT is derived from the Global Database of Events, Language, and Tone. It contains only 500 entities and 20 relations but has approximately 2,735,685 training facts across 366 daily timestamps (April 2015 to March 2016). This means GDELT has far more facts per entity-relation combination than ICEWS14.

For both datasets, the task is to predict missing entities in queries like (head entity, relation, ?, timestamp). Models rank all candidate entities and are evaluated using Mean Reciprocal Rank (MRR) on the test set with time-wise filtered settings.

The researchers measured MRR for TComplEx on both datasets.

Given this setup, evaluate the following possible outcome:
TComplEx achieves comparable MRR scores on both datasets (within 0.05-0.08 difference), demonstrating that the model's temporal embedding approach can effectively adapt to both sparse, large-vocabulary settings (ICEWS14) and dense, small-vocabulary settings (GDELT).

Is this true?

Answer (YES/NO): NO